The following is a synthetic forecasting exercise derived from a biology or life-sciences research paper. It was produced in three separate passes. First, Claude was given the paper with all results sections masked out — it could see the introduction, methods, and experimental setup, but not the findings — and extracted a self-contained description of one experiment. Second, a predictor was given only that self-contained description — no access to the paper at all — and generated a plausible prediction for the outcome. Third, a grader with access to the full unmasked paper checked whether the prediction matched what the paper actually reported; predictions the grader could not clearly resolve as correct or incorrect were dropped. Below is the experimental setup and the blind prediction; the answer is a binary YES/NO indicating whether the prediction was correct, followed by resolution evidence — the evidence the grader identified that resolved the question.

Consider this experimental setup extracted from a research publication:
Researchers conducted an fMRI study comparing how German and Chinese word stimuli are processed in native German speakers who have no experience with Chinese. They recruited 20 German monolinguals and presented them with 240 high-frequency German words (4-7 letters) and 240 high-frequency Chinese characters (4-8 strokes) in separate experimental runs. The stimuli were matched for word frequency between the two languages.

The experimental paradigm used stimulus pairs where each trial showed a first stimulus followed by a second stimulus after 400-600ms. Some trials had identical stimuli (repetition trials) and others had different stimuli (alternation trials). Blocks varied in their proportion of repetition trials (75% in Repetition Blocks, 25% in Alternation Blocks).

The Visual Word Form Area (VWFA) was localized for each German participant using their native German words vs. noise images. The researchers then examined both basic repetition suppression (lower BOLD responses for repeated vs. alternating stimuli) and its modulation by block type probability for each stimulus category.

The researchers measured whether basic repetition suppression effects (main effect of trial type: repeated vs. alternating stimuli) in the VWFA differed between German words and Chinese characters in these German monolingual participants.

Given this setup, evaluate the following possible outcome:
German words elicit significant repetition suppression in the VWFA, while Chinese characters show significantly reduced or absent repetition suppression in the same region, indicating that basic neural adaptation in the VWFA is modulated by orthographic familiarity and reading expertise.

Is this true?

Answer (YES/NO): YES